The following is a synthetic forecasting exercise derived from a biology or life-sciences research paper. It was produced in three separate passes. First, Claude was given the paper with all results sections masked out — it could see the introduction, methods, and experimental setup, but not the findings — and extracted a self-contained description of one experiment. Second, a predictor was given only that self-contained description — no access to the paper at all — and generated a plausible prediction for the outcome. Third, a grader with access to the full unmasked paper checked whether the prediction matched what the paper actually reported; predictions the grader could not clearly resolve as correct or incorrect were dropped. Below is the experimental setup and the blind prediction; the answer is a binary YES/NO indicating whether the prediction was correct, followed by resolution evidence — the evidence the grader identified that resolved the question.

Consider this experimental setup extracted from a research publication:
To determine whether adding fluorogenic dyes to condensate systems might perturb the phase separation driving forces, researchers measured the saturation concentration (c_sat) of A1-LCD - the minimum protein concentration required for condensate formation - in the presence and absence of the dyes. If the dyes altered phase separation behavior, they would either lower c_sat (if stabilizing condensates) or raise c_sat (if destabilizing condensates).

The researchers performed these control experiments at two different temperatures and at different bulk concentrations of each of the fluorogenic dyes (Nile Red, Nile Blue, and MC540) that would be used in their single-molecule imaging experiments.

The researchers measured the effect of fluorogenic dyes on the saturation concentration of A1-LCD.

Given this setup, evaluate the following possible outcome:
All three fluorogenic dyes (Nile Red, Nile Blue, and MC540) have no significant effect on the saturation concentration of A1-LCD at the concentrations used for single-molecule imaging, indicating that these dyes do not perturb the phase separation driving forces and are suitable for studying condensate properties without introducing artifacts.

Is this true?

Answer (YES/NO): YES